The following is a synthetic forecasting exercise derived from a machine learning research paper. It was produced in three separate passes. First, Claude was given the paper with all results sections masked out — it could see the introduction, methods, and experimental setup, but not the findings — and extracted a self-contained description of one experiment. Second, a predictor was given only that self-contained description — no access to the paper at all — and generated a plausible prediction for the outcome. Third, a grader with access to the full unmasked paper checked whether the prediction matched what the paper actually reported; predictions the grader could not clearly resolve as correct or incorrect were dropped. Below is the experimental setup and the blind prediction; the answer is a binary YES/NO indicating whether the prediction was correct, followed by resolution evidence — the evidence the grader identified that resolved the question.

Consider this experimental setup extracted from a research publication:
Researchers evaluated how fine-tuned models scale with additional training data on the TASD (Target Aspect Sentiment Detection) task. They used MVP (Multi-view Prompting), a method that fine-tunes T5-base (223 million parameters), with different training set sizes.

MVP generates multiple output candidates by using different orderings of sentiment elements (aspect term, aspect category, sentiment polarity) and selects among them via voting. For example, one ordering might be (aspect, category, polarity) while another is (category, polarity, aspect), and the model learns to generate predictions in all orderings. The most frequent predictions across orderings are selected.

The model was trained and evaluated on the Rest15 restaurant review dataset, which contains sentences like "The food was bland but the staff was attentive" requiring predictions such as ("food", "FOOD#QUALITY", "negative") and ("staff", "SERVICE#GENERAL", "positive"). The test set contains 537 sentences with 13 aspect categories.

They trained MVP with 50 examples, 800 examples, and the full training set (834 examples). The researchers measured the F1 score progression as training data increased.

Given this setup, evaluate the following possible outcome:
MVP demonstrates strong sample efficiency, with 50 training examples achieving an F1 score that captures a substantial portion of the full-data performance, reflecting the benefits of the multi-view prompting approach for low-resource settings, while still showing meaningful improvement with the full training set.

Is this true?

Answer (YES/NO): NO